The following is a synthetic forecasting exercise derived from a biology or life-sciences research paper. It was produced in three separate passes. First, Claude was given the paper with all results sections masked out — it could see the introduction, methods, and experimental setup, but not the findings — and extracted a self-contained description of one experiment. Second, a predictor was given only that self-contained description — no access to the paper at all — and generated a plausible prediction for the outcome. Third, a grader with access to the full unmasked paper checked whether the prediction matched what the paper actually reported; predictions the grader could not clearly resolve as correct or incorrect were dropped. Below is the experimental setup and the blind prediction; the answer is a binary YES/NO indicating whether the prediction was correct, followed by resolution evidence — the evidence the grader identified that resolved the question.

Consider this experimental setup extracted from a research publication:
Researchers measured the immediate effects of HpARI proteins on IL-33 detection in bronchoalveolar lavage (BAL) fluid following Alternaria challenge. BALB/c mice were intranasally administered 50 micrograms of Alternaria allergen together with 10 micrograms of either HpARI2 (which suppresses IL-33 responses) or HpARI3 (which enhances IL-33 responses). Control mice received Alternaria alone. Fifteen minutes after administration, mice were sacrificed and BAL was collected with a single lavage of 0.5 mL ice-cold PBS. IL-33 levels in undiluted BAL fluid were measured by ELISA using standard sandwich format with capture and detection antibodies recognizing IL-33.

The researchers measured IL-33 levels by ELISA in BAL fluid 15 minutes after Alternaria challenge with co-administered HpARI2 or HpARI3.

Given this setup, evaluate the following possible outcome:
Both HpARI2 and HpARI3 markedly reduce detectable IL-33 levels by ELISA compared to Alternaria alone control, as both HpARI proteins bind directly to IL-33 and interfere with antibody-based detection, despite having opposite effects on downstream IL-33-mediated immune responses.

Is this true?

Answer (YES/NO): YES